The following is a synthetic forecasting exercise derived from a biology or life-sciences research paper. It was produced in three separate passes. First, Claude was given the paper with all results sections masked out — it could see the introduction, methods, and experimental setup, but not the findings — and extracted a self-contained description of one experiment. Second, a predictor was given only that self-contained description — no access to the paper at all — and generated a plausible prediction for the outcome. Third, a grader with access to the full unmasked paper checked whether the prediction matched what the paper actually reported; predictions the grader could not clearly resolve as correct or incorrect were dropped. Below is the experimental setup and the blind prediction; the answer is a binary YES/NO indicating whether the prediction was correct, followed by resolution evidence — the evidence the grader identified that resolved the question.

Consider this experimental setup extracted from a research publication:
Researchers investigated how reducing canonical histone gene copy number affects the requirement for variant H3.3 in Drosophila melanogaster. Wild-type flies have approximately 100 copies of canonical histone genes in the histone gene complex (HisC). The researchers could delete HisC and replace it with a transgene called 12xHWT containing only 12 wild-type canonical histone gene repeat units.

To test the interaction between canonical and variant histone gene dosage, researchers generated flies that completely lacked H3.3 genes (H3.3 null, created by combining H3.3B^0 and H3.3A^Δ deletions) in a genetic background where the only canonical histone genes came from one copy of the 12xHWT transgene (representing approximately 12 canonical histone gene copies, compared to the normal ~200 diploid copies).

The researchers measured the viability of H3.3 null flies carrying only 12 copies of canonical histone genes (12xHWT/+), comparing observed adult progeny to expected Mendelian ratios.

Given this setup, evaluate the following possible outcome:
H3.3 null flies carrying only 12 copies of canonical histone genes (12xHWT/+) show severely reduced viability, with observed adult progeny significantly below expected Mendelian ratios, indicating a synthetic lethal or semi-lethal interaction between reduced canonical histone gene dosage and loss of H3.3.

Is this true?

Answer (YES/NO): YES